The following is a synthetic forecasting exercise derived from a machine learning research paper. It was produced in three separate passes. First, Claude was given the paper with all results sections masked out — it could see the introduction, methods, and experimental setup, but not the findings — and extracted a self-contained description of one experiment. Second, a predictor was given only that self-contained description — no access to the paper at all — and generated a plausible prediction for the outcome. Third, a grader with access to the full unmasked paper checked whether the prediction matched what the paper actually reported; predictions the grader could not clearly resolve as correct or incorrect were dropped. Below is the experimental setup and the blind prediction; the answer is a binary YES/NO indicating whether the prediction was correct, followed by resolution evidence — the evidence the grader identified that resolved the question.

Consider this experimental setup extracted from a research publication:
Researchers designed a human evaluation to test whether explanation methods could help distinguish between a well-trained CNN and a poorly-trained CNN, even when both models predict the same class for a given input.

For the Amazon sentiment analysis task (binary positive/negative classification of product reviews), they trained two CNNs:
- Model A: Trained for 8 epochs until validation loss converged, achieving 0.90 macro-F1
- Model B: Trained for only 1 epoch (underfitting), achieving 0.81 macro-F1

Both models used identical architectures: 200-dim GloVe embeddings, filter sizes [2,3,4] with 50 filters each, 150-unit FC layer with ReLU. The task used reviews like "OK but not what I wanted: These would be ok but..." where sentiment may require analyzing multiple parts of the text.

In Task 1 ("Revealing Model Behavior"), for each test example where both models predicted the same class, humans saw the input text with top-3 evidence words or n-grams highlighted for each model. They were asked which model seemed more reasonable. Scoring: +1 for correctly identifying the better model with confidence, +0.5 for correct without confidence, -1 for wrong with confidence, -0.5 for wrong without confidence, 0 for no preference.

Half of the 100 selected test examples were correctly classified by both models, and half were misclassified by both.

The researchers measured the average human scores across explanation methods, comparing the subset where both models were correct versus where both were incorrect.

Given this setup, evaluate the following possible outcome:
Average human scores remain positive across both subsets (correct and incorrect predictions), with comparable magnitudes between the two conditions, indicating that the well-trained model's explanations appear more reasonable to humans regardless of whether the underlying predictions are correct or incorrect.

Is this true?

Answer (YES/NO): NO